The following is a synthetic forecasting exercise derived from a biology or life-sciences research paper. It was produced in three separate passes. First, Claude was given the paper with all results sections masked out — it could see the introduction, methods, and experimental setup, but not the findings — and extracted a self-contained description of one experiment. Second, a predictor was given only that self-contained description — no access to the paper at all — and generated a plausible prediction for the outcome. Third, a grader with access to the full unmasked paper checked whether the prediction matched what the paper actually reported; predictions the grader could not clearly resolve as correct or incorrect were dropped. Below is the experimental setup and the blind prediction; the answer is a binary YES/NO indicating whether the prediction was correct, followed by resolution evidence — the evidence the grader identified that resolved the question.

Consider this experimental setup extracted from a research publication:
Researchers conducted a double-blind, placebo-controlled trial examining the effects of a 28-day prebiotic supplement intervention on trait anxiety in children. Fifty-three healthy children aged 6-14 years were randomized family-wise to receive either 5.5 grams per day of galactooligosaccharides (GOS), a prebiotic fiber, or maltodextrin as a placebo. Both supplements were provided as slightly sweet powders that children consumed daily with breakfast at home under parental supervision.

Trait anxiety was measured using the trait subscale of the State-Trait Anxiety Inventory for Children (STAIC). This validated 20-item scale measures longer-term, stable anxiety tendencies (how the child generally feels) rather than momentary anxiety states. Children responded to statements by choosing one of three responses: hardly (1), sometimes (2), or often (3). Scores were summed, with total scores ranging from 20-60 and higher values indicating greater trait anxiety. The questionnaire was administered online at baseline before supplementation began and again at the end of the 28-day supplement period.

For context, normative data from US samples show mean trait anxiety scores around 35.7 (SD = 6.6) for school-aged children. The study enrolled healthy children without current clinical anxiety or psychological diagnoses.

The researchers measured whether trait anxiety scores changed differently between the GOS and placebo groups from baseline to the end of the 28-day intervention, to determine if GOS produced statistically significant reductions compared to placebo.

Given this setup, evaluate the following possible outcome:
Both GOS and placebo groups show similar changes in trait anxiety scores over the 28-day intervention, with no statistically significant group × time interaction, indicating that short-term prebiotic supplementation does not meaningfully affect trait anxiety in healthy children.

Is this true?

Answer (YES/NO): YES